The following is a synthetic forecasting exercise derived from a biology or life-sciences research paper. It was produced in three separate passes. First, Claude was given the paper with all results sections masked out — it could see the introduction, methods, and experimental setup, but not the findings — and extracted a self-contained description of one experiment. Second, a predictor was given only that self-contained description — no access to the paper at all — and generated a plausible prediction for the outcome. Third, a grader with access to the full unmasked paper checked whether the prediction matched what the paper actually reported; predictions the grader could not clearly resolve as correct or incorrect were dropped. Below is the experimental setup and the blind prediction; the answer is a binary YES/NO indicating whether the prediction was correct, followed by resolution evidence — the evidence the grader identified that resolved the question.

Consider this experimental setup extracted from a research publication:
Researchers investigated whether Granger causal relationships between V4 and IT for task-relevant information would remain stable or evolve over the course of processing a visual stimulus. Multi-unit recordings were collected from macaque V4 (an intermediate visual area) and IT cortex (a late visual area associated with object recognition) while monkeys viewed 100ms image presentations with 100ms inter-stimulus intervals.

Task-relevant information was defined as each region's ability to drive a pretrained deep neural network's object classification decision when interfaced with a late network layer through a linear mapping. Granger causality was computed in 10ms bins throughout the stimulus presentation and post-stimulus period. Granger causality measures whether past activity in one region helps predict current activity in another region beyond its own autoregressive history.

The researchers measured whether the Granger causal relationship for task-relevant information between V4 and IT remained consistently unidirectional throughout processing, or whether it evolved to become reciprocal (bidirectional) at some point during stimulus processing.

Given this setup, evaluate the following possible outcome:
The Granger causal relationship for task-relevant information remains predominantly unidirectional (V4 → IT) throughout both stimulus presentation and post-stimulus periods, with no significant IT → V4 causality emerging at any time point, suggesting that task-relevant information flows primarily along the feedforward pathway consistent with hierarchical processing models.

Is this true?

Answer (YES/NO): NO